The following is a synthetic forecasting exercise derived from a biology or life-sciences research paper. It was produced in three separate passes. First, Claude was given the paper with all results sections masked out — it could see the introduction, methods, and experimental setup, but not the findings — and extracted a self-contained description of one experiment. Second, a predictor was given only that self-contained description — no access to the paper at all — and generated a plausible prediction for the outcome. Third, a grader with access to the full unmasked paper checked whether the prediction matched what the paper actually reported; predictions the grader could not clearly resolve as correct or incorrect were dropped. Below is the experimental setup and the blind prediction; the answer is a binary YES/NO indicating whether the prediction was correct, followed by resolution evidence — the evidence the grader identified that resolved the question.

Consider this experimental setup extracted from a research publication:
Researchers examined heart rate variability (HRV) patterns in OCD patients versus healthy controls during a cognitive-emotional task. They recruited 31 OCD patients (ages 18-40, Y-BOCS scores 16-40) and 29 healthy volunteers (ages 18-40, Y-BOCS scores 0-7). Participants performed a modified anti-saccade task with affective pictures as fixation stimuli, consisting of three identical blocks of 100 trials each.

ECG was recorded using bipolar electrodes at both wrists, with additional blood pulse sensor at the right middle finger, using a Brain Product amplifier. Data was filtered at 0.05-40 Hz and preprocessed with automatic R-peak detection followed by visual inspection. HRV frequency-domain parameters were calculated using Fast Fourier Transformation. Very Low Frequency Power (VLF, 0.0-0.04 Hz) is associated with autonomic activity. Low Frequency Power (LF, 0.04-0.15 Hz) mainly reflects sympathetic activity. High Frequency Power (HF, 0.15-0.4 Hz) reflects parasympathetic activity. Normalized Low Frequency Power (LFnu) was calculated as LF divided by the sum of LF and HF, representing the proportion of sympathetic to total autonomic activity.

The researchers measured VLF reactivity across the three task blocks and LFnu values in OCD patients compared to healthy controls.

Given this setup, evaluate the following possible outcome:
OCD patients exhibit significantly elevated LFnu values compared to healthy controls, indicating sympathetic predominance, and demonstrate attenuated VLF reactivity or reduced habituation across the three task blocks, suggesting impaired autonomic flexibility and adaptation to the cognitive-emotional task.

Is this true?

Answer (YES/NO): NO